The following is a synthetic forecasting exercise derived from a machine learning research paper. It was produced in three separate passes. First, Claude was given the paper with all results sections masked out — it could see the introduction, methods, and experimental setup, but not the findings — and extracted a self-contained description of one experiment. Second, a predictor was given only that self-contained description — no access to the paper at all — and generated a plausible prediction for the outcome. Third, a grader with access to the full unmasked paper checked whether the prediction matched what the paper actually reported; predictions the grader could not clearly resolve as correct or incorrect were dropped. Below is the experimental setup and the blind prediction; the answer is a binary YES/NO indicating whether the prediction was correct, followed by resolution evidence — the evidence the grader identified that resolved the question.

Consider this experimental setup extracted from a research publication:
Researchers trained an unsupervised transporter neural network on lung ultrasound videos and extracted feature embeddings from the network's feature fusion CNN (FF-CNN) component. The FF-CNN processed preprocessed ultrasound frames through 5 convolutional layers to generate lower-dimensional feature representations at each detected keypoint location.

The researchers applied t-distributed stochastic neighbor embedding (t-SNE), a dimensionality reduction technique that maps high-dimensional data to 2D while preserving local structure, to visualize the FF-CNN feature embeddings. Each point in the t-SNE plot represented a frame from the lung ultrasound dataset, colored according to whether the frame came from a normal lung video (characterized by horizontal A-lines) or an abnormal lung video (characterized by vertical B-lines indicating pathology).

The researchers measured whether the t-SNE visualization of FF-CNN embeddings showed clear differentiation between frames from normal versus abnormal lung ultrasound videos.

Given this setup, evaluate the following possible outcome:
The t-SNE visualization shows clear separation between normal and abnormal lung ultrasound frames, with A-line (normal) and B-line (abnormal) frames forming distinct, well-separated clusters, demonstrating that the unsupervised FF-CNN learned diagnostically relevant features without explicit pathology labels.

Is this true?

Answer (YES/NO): YES